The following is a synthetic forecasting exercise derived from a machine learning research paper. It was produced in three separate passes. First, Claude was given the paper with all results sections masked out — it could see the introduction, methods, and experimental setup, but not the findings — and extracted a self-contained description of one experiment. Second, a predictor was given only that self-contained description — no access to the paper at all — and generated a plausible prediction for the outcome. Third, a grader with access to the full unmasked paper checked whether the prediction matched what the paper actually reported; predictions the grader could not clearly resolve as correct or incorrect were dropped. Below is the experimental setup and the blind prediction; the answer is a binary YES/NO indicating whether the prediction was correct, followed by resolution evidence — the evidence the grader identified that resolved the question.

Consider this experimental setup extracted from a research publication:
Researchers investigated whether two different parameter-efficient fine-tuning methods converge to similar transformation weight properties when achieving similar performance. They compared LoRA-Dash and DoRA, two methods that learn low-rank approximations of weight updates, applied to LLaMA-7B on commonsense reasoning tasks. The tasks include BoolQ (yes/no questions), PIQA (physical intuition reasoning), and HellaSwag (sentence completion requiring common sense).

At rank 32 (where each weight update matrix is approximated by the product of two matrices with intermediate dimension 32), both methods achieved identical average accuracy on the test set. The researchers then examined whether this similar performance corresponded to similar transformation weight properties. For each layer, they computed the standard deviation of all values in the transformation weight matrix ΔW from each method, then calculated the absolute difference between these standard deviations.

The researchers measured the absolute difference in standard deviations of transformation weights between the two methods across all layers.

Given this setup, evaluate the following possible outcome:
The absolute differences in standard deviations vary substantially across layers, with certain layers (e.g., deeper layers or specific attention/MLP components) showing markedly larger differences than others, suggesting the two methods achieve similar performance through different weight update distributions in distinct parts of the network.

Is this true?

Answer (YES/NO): NO